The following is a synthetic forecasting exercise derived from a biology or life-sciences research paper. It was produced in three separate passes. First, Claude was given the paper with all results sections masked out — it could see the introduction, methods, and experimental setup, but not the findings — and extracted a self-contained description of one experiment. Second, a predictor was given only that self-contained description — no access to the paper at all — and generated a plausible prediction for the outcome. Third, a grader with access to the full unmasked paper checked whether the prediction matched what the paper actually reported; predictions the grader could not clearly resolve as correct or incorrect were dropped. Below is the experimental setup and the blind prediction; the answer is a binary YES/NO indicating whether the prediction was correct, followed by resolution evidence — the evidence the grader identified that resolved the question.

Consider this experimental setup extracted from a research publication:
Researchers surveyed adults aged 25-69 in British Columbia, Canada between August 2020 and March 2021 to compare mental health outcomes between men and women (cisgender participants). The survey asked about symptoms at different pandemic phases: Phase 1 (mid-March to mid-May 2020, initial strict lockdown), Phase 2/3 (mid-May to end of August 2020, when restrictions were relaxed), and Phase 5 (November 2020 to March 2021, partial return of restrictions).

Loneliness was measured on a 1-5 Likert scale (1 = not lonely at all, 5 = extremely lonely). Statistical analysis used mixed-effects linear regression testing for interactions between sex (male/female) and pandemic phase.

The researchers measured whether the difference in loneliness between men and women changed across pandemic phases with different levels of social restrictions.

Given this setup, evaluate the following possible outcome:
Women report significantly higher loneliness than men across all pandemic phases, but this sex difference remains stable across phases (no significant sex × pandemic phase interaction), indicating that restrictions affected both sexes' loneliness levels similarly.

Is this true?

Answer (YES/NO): YES